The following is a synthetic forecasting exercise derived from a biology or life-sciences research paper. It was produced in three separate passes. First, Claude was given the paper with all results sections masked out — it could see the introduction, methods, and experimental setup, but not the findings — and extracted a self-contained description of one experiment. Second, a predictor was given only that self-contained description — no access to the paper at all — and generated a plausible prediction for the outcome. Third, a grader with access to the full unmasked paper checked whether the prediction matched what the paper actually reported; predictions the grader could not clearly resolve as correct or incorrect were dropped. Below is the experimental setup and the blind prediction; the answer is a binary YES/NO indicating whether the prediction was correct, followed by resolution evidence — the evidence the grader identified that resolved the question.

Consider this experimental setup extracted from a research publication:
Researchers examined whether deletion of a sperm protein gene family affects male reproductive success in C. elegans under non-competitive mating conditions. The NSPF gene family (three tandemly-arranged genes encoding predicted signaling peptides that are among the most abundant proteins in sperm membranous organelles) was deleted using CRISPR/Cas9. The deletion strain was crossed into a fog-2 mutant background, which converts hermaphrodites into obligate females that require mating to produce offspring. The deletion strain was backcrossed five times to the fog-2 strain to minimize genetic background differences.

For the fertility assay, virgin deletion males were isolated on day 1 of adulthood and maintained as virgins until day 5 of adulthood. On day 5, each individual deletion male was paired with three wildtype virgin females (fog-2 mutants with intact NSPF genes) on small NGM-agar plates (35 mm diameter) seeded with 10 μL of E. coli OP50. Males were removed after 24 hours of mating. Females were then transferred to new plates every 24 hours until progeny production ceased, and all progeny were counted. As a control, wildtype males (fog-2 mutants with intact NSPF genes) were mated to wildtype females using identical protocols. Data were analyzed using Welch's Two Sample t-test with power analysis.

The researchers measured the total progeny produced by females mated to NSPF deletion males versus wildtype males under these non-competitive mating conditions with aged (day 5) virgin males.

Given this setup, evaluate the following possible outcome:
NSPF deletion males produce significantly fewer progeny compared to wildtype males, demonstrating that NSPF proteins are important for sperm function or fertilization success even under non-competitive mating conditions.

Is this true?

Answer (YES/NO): NO